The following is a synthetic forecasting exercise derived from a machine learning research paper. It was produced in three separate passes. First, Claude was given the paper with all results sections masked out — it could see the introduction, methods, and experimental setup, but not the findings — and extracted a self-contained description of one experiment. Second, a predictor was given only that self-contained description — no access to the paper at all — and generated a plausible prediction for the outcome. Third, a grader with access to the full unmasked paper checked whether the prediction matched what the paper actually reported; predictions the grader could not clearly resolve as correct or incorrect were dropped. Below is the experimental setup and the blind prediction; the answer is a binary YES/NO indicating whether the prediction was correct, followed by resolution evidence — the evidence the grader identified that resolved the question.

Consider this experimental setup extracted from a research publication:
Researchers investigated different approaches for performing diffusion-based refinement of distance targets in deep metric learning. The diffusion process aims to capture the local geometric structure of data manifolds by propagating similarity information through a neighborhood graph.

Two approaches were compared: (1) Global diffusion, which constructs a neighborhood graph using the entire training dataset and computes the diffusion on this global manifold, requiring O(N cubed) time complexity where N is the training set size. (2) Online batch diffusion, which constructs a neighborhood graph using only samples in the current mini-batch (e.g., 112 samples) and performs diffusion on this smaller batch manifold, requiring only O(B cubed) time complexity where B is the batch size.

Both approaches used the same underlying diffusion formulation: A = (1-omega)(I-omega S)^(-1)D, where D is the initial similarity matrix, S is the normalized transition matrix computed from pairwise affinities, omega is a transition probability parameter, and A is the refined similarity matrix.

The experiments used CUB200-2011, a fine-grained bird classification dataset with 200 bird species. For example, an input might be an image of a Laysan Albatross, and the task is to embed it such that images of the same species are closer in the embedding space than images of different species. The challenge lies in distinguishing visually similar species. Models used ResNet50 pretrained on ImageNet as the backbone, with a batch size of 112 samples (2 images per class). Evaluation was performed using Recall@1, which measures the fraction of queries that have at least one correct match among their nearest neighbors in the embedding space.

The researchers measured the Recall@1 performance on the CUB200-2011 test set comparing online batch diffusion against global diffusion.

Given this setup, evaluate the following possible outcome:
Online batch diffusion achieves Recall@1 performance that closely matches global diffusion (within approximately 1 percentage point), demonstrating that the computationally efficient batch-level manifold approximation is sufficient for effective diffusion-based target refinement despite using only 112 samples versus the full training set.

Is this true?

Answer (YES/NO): YES